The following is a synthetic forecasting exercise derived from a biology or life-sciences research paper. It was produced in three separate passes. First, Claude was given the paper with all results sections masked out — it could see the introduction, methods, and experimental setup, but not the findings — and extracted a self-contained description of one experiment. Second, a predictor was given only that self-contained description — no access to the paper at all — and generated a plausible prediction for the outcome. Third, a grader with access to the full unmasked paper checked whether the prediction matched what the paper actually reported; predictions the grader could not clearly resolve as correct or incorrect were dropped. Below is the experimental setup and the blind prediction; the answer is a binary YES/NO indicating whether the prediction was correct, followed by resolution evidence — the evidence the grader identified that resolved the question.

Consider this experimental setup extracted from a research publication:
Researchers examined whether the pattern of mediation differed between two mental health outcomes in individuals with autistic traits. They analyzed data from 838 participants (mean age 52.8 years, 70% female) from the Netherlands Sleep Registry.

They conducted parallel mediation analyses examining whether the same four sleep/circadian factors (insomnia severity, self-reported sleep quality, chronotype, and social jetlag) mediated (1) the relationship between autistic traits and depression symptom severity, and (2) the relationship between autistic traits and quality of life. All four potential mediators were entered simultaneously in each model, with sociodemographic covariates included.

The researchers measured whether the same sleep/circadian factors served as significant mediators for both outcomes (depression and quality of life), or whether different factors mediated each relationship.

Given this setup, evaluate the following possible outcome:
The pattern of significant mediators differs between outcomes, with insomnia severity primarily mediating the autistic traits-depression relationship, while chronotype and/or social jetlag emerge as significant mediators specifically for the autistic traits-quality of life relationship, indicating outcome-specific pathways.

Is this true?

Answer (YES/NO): NO